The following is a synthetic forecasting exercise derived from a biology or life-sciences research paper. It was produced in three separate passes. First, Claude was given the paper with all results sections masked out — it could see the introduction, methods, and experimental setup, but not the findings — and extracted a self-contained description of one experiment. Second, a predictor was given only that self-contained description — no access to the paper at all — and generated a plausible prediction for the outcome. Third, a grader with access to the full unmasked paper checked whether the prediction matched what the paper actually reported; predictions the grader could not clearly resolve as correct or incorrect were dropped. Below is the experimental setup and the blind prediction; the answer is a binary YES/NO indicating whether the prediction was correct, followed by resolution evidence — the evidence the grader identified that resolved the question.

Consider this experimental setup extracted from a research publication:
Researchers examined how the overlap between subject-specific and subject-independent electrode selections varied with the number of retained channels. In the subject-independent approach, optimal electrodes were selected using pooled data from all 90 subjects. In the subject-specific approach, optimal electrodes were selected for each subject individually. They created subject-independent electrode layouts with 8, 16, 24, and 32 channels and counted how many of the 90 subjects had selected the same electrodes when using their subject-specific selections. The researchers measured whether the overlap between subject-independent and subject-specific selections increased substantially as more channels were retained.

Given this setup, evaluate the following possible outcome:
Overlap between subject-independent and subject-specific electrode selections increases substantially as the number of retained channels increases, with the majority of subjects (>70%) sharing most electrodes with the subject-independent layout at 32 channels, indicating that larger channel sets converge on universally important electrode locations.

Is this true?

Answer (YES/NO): NO